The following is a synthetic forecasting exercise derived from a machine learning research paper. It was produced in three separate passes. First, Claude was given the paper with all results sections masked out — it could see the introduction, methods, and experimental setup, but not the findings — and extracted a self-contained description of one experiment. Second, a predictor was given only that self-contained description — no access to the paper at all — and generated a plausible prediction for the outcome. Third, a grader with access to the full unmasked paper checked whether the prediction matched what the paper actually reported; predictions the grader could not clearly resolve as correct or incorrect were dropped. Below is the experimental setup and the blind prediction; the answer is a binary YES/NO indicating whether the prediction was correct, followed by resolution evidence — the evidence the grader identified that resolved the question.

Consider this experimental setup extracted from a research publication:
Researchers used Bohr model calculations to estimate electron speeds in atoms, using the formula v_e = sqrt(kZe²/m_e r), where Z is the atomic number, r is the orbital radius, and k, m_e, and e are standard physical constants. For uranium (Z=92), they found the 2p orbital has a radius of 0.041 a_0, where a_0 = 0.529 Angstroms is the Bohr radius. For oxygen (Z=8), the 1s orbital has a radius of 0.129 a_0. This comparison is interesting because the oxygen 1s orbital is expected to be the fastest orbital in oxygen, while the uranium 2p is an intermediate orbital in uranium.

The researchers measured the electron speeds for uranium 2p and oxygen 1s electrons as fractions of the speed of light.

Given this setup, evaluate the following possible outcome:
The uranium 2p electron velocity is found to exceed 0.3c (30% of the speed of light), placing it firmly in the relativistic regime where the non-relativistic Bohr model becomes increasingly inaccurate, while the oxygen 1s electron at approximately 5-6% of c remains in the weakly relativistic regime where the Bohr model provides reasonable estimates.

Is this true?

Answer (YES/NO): YES